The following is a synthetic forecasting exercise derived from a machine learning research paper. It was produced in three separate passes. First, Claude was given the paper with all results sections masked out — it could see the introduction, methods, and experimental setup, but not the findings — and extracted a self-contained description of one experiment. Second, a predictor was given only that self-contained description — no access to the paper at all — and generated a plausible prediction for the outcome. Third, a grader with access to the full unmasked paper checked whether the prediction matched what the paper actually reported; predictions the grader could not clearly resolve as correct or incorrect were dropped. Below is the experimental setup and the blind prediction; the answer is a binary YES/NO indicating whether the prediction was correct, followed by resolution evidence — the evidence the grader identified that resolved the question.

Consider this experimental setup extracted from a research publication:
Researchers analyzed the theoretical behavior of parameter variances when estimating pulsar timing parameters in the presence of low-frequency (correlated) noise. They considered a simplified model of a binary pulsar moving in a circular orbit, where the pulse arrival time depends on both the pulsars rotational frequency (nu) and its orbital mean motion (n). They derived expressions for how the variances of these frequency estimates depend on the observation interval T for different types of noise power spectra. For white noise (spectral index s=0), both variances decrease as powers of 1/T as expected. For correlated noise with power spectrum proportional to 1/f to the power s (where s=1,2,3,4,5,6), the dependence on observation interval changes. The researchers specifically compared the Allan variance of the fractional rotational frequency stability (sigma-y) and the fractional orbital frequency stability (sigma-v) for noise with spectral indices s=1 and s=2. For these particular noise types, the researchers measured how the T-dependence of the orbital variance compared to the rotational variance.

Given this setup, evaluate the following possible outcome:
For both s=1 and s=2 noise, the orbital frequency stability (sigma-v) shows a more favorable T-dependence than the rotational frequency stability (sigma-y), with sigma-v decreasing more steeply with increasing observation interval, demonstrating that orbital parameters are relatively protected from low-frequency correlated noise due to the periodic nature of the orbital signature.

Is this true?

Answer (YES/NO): YES